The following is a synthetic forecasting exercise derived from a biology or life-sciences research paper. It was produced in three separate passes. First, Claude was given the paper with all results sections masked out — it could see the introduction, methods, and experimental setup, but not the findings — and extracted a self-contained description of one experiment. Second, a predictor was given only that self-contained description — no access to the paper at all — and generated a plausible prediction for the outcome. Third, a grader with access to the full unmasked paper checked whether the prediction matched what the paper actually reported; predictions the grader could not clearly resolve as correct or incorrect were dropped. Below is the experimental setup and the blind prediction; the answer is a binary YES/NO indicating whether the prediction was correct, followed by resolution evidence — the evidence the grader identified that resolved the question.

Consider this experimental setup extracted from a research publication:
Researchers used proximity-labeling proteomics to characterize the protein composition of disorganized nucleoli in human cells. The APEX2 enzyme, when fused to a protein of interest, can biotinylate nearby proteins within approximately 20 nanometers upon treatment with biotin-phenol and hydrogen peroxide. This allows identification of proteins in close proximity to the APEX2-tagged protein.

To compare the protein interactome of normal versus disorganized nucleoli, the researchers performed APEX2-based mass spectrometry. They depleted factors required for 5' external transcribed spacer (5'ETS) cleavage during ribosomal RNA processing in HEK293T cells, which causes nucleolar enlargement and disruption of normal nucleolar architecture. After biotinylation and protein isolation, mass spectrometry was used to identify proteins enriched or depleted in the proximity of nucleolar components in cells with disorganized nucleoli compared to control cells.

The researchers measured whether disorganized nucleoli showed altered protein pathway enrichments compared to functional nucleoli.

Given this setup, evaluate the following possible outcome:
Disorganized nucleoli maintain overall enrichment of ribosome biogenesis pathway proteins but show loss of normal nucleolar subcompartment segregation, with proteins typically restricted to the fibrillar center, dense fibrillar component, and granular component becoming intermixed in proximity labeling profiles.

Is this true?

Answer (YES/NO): NO